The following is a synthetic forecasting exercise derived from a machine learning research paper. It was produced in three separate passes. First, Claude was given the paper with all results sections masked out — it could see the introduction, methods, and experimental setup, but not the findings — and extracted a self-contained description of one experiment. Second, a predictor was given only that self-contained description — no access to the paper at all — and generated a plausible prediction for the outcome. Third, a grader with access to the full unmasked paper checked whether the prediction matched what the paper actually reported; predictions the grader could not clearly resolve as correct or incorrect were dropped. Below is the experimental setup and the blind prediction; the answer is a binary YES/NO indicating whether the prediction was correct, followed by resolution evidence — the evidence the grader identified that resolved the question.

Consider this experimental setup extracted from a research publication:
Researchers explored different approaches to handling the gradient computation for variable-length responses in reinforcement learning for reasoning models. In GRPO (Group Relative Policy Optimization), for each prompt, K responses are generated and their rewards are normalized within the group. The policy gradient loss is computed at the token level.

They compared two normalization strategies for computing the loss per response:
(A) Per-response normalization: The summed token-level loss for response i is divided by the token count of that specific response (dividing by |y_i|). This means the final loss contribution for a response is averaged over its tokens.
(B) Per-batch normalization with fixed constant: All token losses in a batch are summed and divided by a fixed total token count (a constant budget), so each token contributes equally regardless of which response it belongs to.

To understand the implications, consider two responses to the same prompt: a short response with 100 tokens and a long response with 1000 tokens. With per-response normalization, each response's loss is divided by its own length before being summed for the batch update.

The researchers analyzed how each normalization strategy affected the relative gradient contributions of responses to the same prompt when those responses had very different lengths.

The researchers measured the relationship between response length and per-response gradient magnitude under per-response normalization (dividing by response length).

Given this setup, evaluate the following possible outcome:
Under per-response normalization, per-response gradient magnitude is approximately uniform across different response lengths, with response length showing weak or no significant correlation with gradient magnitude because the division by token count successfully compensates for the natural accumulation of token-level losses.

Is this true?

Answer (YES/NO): NO